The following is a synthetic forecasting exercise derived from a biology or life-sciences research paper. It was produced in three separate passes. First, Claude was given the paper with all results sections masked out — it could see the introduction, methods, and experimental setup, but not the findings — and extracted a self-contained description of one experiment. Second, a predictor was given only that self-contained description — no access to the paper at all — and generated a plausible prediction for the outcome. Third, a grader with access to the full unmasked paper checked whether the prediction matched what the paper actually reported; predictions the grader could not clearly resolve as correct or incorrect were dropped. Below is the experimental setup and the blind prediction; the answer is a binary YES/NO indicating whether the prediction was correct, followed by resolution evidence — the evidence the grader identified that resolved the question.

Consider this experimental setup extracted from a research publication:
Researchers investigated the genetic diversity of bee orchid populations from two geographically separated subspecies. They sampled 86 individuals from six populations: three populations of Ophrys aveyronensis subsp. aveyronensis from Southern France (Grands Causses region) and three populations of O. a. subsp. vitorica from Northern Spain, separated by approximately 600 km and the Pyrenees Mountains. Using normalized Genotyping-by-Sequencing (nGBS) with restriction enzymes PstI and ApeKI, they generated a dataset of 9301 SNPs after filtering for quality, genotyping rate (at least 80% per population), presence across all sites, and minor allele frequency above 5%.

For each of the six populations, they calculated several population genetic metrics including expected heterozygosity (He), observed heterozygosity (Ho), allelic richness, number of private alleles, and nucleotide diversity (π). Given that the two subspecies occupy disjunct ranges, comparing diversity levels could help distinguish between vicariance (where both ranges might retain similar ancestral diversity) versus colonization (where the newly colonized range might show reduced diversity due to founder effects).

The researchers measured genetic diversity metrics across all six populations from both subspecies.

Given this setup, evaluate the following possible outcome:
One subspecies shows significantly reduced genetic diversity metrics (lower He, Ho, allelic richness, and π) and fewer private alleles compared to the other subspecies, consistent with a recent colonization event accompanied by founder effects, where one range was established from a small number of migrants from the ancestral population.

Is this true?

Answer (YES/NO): NO